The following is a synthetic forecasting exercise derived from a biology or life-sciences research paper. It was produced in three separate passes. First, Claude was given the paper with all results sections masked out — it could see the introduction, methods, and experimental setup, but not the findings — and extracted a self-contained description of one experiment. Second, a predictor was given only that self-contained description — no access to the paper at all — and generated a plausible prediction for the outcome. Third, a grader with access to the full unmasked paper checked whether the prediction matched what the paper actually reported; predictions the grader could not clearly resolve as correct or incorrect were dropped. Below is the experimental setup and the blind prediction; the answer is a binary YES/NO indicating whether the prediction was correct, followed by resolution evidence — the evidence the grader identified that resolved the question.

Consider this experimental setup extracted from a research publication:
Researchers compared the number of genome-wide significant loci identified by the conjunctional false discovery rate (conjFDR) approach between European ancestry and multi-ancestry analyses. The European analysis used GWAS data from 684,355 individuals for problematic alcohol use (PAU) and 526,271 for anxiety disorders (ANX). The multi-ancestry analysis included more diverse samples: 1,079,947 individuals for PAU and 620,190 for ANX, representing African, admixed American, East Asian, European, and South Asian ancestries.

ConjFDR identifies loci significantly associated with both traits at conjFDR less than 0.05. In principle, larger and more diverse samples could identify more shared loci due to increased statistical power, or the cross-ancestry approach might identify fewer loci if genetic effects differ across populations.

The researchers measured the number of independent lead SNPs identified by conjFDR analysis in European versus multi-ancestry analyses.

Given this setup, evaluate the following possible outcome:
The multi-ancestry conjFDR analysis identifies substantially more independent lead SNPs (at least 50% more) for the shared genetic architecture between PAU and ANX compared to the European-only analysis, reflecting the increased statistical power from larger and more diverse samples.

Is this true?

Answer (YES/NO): NO